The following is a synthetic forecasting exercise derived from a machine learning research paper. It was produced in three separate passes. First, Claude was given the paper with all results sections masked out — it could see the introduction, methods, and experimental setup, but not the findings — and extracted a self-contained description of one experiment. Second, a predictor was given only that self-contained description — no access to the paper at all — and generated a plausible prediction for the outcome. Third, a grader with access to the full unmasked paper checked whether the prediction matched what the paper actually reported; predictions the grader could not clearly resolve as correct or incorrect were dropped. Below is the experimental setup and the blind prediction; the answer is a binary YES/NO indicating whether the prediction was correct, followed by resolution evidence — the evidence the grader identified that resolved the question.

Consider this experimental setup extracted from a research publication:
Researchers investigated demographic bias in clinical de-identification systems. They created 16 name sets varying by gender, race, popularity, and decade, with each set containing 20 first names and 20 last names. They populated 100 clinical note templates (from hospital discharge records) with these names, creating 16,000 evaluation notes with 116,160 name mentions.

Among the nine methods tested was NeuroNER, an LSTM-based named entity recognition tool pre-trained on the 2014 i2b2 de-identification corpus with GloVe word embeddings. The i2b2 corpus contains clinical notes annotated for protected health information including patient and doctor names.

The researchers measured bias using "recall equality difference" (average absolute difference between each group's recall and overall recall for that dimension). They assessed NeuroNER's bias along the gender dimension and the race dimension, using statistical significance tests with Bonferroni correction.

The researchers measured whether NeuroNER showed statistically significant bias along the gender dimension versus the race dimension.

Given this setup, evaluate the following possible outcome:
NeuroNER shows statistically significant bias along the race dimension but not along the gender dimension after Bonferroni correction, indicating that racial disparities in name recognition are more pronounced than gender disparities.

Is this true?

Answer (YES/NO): YES